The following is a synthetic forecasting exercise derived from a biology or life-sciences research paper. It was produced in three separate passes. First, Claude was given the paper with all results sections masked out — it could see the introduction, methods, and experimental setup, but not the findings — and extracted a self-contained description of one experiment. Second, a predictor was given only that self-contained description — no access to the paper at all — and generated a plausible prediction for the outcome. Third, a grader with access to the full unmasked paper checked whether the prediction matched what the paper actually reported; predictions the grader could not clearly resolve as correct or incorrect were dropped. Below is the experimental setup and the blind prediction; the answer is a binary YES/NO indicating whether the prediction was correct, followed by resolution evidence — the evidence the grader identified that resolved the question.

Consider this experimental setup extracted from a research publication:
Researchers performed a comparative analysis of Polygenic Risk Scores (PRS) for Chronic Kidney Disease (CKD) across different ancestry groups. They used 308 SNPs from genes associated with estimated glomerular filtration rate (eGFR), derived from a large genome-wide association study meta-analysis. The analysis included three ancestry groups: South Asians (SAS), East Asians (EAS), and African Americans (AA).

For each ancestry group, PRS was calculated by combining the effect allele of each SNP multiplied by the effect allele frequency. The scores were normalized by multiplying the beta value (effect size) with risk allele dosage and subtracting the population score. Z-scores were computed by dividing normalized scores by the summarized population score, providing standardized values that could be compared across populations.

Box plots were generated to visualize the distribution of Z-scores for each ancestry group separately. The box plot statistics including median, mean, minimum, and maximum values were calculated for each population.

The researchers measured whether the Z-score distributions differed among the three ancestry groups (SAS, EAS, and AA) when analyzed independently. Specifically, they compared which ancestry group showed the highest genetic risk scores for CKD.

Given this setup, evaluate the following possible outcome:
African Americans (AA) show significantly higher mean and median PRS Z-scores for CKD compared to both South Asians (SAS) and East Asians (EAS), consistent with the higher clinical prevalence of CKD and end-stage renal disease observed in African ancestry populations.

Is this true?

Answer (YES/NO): NO